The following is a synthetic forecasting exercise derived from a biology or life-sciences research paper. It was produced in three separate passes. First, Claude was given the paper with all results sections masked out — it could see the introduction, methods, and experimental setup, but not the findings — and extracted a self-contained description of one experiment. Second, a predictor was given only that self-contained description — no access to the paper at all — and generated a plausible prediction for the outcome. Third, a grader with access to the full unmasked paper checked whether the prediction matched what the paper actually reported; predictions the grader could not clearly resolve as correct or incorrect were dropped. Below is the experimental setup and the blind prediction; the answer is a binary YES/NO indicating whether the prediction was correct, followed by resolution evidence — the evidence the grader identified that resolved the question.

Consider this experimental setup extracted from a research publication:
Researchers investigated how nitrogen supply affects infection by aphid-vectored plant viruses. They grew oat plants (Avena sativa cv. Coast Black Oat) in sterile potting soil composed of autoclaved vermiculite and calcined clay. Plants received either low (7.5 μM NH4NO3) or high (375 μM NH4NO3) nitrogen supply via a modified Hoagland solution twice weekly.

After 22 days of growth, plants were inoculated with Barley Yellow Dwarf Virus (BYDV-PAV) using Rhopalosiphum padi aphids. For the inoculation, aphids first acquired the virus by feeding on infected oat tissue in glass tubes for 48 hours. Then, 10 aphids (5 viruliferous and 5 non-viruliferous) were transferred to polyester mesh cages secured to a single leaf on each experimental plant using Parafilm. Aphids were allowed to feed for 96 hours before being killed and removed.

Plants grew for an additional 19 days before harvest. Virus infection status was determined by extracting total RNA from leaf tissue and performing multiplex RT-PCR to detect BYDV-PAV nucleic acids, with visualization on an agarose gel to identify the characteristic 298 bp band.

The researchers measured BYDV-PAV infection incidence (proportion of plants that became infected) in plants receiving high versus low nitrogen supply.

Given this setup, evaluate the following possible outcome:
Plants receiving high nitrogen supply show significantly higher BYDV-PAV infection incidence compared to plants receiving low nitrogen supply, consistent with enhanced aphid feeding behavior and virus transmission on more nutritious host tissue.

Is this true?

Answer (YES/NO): NO